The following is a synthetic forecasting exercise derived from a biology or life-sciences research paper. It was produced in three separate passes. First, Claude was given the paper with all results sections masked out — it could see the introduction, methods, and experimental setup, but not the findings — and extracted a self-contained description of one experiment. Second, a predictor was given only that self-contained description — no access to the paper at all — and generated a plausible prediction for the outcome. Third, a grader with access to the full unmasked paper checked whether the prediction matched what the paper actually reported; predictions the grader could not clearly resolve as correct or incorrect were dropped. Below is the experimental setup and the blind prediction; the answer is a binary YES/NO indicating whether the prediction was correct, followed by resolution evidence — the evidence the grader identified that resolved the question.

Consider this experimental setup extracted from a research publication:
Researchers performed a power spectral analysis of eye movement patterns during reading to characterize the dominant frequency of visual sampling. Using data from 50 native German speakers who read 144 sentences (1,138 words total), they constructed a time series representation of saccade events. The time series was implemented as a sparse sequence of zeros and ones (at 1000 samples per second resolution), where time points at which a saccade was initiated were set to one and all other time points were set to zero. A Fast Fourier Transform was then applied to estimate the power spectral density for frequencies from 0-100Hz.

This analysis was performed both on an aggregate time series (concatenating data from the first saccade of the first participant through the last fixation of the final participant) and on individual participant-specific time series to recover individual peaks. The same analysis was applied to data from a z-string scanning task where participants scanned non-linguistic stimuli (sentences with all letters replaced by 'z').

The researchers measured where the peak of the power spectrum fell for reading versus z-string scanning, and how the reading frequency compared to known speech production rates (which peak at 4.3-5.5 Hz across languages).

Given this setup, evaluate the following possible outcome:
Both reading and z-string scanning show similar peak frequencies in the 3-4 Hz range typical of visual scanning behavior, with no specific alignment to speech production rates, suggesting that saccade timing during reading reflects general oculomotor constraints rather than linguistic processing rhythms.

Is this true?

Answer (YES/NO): NO